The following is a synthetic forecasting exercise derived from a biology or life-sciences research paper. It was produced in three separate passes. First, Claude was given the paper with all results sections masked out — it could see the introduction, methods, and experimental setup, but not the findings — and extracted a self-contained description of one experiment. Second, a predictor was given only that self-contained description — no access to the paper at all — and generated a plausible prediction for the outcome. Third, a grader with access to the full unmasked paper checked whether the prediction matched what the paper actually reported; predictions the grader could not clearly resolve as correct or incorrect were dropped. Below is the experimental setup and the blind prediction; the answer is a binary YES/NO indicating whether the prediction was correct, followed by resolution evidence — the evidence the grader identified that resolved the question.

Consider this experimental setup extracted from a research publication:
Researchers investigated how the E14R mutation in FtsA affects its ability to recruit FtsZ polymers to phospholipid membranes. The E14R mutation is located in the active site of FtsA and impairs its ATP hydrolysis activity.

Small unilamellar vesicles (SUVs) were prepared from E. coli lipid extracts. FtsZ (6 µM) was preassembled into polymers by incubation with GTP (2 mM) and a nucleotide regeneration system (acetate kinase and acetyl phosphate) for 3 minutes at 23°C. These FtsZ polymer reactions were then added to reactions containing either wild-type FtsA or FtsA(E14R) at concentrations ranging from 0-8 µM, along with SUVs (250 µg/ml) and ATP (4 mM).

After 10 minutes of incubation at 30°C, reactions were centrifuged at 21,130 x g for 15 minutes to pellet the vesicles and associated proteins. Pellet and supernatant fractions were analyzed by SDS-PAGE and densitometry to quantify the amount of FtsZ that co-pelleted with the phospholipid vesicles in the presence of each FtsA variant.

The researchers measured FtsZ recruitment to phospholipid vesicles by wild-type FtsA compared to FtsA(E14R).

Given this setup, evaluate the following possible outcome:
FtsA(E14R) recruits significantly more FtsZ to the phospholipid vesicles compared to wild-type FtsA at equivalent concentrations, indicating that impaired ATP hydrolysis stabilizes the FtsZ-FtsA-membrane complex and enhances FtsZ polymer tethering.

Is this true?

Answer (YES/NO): NO